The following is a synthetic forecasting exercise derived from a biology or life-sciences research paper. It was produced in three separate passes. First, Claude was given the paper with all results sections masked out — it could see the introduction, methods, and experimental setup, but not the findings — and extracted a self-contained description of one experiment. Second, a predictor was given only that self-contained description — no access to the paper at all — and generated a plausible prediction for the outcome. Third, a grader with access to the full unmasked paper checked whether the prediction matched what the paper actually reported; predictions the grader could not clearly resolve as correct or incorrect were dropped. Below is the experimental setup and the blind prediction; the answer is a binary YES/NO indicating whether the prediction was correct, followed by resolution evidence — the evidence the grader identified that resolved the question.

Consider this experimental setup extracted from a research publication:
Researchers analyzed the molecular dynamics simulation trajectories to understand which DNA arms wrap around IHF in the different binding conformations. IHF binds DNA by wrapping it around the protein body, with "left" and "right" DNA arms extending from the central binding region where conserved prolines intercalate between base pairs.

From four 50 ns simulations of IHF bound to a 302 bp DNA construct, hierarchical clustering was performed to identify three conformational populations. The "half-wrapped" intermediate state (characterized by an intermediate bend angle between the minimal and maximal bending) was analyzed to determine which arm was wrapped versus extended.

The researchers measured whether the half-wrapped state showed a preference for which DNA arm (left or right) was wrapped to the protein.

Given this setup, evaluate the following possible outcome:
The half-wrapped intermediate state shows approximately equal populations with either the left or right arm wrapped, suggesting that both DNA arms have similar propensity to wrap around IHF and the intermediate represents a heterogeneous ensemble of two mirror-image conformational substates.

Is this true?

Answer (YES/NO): NO